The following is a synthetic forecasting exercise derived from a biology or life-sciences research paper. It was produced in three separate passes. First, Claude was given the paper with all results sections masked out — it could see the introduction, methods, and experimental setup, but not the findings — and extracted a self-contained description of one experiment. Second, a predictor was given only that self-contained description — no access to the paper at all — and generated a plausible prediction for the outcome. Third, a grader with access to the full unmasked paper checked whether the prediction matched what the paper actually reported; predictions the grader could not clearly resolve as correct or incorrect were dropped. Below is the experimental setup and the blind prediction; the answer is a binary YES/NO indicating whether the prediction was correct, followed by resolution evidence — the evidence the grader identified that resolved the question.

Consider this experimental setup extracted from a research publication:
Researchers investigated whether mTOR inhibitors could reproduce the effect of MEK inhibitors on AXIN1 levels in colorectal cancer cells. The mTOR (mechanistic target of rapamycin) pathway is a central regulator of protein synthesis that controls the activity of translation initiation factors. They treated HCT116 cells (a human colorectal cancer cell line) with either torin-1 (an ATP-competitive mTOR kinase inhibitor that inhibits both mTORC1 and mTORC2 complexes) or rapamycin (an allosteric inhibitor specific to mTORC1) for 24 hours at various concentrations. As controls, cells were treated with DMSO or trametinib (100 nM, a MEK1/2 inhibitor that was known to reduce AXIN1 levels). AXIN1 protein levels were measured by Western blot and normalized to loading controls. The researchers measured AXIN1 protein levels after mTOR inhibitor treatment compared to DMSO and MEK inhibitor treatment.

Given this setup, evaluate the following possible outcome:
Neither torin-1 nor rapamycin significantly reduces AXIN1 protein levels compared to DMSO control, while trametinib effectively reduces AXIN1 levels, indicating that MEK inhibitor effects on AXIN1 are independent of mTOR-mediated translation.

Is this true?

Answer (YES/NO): NO